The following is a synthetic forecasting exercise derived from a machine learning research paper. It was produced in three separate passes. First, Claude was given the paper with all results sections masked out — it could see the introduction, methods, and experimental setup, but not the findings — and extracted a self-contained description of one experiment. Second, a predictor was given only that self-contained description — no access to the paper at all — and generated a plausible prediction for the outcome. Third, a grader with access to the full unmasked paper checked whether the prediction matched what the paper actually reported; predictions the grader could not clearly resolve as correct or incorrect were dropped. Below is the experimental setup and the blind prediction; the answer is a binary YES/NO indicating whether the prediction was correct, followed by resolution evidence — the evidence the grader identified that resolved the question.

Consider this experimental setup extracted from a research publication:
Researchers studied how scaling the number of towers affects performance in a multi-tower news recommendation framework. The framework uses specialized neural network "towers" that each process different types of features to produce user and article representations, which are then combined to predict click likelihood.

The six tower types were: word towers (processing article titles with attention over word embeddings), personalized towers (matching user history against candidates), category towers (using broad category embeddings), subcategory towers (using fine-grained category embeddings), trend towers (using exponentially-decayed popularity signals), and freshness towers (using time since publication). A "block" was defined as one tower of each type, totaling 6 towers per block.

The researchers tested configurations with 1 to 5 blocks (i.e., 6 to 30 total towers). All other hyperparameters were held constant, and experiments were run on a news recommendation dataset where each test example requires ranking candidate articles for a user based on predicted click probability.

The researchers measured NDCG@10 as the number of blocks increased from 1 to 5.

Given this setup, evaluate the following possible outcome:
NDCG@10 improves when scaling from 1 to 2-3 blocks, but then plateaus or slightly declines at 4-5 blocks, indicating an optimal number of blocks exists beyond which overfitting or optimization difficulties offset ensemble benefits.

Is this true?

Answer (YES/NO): NO